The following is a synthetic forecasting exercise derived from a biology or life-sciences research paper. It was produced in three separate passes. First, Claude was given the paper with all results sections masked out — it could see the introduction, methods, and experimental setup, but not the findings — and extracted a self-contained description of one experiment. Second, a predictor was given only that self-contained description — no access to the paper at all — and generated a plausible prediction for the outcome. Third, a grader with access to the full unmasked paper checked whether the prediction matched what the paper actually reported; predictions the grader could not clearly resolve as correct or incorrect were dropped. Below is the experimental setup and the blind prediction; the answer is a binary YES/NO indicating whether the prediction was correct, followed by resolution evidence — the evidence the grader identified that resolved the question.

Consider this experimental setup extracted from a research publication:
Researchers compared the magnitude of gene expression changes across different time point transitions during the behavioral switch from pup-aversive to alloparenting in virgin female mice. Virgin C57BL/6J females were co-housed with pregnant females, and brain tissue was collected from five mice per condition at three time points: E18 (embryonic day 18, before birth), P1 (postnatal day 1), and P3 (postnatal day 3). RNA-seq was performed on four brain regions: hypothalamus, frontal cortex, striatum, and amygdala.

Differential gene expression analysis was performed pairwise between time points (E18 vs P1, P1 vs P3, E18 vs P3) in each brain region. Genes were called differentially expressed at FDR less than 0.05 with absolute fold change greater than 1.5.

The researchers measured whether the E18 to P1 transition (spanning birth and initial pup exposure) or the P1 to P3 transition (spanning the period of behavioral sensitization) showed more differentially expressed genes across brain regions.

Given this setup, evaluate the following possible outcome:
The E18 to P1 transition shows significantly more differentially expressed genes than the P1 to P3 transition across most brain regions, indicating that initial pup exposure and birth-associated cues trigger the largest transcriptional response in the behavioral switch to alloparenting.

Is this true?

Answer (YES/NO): NO